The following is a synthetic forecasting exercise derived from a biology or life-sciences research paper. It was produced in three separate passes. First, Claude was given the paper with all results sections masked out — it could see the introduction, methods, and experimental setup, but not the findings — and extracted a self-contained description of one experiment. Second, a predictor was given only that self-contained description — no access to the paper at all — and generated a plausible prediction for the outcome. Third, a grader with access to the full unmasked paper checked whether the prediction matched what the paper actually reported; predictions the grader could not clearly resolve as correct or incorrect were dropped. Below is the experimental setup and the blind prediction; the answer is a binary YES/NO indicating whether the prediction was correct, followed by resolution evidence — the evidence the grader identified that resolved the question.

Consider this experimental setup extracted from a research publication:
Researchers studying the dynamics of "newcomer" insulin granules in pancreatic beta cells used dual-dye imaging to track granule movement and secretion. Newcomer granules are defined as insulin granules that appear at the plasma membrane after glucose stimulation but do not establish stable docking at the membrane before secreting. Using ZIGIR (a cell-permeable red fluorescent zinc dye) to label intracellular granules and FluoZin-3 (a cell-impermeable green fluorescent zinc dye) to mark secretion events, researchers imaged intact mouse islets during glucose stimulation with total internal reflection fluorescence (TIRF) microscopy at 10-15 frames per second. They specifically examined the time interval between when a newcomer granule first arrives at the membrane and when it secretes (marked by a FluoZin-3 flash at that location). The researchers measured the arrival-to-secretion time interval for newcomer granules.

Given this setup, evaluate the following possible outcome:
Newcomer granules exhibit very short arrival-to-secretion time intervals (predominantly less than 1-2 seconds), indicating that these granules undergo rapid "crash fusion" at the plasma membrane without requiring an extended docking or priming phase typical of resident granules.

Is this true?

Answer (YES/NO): YES